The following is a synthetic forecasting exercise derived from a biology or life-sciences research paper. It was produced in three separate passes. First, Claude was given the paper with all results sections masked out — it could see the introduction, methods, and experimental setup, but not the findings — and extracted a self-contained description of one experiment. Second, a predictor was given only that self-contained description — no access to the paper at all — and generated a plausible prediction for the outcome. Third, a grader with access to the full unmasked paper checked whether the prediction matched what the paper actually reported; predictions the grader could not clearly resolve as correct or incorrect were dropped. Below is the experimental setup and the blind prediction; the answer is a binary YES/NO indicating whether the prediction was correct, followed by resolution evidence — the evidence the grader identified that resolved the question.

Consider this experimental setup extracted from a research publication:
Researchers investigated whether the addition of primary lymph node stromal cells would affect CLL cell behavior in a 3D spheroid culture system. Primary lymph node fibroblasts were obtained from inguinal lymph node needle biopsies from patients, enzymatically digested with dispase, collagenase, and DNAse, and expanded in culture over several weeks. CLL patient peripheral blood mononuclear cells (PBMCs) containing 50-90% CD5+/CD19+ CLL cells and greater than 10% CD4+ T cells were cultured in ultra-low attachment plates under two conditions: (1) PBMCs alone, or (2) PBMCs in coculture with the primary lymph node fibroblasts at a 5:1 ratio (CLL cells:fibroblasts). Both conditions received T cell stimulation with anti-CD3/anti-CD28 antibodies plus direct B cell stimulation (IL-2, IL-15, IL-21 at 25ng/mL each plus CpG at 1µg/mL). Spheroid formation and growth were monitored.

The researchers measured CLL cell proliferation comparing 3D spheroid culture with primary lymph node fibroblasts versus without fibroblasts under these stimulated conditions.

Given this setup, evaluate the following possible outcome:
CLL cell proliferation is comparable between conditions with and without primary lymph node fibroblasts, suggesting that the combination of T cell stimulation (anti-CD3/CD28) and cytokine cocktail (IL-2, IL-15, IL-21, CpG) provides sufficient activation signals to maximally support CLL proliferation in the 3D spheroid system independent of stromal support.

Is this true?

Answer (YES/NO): NO